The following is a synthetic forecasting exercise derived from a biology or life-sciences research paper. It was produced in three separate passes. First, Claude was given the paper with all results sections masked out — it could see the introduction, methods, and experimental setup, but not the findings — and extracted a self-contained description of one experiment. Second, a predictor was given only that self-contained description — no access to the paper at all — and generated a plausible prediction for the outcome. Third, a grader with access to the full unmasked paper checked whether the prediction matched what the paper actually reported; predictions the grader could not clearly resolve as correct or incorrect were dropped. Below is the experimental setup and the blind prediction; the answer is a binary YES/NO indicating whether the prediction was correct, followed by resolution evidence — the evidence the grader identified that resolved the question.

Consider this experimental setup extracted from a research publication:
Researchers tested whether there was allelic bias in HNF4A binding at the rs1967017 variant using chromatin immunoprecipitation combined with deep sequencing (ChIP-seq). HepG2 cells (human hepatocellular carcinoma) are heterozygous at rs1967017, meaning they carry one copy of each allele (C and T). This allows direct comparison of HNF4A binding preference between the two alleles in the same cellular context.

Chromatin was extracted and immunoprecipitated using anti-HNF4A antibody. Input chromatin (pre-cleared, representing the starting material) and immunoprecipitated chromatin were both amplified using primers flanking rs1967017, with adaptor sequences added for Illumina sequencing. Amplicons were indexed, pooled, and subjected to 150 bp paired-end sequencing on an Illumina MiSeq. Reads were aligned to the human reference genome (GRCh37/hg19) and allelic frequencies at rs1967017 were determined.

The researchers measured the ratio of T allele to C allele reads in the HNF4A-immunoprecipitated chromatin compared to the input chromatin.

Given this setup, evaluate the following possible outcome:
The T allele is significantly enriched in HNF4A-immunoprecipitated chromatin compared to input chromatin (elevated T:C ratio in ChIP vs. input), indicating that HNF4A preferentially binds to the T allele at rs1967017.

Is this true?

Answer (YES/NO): NO